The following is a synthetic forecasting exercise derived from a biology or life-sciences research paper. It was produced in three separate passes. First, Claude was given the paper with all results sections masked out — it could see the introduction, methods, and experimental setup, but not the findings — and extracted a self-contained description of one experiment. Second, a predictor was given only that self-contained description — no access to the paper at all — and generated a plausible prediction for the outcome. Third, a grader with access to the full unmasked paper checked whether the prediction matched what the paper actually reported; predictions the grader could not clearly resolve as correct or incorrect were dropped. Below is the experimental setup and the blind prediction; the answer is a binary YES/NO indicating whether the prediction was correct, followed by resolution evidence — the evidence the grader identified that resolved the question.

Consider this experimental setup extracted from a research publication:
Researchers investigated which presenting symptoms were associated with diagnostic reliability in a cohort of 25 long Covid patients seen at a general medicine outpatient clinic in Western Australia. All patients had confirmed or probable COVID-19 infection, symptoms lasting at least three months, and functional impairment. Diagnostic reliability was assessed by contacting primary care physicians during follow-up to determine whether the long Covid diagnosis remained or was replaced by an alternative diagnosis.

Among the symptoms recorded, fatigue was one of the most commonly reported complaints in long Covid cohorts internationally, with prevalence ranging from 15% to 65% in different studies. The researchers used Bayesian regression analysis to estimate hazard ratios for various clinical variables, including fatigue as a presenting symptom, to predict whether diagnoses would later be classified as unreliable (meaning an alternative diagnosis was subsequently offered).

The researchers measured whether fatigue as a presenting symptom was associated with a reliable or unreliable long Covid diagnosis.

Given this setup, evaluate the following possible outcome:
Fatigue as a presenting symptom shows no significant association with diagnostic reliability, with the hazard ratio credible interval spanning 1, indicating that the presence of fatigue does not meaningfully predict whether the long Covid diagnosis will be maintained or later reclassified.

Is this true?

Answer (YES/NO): NO